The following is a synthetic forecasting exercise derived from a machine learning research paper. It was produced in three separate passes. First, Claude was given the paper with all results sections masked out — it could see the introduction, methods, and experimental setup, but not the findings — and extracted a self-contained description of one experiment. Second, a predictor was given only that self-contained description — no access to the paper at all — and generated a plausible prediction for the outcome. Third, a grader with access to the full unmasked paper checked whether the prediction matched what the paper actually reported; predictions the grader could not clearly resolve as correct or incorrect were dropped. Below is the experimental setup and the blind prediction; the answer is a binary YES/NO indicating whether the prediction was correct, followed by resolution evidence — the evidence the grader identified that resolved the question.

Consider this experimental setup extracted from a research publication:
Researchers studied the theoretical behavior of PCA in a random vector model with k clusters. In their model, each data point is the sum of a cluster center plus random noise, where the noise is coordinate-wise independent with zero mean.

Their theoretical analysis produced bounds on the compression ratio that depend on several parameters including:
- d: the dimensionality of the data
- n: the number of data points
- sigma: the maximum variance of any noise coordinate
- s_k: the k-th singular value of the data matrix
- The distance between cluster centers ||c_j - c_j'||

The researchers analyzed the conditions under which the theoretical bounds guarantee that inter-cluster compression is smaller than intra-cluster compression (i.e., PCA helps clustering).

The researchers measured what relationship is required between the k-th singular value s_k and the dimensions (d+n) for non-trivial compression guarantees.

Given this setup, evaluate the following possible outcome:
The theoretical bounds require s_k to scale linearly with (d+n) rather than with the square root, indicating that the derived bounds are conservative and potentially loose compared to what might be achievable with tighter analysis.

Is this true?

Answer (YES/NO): NO